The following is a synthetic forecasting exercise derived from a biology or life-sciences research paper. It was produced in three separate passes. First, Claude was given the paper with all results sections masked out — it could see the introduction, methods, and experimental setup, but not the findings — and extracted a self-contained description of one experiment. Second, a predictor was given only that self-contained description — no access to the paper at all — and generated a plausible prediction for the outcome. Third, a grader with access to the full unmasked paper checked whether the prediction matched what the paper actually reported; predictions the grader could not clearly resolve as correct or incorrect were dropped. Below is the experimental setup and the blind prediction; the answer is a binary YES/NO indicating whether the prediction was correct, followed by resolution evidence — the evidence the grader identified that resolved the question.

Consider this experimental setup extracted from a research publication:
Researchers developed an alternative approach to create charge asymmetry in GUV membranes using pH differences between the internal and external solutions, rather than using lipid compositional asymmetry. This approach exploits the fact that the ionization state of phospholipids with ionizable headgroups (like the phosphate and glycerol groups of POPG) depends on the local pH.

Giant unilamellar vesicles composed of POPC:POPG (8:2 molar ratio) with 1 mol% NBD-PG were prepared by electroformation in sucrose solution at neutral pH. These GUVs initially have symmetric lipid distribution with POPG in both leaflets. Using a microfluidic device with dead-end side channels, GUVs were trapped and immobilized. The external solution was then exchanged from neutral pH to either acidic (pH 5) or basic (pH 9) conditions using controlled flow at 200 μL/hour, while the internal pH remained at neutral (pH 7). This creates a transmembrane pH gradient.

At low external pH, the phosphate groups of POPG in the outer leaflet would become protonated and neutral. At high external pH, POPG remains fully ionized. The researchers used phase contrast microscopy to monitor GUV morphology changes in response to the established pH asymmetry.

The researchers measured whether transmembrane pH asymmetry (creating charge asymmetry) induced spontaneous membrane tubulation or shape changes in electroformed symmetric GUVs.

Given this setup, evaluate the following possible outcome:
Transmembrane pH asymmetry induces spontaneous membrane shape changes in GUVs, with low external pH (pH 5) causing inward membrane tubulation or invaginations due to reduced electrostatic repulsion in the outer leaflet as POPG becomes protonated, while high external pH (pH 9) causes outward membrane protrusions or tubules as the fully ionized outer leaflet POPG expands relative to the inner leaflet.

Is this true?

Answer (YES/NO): NO